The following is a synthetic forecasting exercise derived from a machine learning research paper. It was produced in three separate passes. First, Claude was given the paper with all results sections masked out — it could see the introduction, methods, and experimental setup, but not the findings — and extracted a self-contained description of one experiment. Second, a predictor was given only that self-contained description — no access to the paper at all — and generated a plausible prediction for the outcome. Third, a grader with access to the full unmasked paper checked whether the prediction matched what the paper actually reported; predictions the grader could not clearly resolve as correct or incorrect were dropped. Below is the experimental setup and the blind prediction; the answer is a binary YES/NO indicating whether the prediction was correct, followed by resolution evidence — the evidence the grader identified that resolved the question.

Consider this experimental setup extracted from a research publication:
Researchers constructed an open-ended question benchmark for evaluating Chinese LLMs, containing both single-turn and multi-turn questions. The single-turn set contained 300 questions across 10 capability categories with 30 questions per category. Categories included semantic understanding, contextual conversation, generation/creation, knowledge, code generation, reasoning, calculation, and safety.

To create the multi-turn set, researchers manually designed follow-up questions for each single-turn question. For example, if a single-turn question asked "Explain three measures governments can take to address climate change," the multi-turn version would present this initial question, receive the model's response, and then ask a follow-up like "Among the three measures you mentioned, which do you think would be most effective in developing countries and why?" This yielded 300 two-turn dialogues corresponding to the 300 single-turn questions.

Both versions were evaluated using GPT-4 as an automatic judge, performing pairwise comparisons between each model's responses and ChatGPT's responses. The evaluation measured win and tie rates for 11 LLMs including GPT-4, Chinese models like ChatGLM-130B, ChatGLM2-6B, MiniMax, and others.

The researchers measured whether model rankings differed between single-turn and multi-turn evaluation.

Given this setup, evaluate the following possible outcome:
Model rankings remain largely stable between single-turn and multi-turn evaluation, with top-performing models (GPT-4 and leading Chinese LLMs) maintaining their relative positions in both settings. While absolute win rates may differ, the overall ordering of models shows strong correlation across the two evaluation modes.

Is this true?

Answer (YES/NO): YES